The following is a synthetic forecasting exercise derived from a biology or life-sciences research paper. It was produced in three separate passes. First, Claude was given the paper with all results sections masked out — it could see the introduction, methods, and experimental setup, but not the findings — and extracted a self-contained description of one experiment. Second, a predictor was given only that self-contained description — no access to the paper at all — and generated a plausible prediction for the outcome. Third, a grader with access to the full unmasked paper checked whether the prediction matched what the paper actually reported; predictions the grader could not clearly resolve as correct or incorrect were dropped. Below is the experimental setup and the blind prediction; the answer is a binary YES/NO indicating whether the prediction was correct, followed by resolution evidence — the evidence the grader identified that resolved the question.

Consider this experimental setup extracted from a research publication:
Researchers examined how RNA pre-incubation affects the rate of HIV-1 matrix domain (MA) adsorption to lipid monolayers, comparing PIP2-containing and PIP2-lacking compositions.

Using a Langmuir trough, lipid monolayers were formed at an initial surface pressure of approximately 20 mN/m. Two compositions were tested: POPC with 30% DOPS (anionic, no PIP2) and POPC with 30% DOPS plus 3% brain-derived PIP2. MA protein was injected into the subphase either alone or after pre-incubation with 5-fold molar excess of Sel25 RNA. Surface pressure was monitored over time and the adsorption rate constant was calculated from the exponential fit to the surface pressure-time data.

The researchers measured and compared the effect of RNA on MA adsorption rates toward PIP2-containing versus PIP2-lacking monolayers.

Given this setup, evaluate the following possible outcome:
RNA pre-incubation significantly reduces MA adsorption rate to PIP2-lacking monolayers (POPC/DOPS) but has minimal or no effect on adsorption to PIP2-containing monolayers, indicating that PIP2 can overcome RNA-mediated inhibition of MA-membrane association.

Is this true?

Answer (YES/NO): NO